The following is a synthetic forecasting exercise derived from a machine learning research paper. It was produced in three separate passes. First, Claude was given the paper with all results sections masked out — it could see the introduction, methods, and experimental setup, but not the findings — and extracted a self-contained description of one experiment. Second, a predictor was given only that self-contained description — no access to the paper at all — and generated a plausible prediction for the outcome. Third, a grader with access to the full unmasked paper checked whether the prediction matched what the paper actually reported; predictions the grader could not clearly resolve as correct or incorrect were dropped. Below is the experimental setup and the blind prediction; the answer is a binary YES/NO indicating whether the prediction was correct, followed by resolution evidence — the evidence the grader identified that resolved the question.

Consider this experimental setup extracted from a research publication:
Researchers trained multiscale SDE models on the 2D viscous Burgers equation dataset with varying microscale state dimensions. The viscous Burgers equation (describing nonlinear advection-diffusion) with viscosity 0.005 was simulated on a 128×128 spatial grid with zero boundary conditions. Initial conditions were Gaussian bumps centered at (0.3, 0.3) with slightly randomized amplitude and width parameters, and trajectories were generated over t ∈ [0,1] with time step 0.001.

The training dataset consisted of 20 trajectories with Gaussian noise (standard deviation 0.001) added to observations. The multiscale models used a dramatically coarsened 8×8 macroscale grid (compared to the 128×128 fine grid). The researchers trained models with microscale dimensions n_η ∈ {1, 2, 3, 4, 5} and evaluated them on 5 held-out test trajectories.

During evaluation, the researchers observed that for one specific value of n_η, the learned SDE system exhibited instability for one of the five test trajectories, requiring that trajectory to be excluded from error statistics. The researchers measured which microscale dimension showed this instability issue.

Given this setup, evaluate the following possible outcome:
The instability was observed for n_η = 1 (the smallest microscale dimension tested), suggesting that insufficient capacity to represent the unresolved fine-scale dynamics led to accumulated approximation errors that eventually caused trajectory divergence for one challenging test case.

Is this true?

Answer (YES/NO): NO